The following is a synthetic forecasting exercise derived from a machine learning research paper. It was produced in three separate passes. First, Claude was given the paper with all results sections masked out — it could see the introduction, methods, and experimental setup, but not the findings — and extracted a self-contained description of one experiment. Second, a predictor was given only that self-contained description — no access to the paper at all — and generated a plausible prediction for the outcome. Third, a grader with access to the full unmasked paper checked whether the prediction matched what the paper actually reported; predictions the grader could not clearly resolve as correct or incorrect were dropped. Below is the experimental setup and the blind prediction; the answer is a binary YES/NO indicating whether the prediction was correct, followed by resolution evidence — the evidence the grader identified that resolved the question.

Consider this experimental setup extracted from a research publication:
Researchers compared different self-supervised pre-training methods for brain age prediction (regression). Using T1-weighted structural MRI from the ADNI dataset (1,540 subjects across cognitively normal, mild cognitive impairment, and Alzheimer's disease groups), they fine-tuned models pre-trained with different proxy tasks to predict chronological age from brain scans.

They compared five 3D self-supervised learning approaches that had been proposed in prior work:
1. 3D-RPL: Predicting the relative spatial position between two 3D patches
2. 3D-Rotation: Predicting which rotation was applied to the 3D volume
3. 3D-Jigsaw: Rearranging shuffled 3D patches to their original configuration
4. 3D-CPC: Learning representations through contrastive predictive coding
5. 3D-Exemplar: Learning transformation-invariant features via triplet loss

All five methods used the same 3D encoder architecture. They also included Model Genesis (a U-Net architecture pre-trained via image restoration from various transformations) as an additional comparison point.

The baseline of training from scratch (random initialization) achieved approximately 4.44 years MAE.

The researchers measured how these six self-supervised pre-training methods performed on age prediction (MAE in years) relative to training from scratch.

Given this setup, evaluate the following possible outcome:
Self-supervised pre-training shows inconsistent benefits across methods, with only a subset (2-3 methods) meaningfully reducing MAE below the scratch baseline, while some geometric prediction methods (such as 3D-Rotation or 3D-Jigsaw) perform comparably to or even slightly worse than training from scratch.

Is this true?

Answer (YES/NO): NO